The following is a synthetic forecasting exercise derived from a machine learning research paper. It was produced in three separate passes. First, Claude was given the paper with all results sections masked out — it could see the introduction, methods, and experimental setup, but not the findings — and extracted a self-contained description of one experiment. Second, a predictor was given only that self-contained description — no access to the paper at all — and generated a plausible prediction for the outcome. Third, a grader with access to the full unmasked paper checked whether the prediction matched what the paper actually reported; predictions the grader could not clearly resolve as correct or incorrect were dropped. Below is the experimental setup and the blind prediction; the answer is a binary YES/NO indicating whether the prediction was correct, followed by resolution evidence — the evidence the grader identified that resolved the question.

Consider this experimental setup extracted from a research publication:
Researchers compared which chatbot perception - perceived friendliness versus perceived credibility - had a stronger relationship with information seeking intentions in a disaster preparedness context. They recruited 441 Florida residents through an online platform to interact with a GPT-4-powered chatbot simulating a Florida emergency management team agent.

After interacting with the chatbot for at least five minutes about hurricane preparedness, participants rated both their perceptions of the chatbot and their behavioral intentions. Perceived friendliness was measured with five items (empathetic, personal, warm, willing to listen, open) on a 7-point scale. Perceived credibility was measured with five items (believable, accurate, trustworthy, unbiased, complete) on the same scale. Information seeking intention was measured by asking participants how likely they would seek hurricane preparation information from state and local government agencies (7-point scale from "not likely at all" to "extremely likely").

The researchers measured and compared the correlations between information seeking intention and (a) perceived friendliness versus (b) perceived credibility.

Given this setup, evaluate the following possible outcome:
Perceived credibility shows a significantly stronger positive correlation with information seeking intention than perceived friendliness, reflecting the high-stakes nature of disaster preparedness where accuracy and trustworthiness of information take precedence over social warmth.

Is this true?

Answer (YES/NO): YES